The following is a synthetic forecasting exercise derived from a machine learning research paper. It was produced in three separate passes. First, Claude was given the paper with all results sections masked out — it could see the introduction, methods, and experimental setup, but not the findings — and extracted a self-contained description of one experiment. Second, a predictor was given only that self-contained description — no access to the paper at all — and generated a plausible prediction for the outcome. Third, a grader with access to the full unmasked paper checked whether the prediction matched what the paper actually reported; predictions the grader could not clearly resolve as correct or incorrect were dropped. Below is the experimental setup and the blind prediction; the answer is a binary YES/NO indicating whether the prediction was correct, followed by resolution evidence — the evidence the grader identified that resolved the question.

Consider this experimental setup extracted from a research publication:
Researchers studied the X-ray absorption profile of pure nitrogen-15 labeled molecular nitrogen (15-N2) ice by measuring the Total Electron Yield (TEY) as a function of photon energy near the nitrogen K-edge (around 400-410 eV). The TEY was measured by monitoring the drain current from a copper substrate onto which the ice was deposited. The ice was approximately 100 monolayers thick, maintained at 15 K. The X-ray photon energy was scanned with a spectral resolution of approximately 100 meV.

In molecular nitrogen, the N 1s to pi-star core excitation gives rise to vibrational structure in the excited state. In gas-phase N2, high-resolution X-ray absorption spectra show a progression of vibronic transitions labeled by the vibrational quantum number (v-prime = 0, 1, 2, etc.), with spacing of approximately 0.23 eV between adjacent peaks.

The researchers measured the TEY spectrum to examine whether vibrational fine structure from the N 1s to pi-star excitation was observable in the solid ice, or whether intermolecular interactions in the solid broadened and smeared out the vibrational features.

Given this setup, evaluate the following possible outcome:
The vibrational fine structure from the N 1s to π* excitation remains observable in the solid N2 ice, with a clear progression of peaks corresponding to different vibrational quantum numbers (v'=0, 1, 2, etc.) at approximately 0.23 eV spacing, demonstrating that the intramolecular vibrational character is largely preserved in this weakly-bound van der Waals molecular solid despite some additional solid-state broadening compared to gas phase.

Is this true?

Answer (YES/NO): YES